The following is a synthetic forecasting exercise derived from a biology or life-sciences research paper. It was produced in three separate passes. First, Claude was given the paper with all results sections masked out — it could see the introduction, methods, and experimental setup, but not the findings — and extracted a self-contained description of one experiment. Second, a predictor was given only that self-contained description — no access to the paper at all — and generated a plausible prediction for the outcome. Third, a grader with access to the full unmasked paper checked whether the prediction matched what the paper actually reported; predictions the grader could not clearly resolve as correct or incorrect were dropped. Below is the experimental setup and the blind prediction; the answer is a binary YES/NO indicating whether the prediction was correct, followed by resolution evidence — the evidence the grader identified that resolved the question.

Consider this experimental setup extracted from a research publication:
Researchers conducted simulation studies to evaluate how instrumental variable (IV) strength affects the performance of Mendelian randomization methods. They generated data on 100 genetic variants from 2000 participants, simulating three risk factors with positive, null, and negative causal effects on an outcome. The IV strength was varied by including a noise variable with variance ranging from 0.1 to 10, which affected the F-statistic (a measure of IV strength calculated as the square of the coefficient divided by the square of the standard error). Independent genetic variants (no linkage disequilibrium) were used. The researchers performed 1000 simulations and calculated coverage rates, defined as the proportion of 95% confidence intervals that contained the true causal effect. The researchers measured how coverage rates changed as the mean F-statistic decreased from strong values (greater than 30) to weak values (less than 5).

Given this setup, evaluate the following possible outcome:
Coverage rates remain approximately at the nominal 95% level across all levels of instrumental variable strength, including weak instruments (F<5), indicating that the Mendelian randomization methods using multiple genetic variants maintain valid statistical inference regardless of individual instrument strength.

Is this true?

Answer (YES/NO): NO